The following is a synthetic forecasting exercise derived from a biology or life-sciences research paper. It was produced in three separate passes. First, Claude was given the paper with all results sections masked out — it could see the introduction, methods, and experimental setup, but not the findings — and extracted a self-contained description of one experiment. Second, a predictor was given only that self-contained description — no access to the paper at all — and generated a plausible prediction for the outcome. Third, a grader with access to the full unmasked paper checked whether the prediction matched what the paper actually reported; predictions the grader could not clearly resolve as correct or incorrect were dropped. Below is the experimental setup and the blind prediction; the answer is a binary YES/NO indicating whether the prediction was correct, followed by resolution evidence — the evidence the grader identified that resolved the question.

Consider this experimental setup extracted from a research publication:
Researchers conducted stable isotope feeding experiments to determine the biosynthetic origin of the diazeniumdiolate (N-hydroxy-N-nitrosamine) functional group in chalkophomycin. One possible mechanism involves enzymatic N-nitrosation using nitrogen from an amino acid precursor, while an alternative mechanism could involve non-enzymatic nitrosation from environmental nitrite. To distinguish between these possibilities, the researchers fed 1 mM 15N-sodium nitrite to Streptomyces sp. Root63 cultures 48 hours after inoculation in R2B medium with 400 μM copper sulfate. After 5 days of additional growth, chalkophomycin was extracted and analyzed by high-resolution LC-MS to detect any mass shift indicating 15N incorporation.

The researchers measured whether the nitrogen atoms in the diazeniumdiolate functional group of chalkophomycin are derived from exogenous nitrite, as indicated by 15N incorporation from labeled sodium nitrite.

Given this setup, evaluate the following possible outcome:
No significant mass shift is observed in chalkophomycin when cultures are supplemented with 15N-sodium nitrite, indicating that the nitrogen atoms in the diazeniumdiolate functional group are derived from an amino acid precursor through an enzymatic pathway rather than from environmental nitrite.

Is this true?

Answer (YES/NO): YES